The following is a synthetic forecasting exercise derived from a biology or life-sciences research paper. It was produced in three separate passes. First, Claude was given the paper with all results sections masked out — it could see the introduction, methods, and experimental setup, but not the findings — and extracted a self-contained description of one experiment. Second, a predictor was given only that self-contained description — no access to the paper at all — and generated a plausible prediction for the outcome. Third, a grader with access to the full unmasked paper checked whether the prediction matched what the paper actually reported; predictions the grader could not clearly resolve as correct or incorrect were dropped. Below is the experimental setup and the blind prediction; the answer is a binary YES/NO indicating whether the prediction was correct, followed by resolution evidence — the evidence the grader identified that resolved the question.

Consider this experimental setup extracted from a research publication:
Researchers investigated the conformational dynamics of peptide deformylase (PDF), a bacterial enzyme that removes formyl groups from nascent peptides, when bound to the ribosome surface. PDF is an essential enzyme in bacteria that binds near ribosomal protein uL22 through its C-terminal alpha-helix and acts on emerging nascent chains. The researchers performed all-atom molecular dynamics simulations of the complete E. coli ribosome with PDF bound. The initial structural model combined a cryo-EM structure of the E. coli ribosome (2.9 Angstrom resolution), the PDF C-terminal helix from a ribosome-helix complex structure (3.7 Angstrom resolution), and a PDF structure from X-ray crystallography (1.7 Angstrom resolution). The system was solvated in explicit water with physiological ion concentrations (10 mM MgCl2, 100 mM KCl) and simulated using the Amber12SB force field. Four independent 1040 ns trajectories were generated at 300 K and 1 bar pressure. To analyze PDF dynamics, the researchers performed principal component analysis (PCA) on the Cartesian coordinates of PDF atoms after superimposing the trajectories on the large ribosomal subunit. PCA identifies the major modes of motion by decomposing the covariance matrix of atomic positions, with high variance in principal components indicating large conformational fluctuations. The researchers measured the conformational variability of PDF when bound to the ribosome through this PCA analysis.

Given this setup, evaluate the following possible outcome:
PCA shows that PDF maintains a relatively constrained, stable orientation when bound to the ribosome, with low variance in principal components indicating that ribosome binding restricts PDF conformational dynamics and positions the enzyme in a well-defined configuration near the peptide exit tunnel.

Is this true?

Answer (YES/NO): NO